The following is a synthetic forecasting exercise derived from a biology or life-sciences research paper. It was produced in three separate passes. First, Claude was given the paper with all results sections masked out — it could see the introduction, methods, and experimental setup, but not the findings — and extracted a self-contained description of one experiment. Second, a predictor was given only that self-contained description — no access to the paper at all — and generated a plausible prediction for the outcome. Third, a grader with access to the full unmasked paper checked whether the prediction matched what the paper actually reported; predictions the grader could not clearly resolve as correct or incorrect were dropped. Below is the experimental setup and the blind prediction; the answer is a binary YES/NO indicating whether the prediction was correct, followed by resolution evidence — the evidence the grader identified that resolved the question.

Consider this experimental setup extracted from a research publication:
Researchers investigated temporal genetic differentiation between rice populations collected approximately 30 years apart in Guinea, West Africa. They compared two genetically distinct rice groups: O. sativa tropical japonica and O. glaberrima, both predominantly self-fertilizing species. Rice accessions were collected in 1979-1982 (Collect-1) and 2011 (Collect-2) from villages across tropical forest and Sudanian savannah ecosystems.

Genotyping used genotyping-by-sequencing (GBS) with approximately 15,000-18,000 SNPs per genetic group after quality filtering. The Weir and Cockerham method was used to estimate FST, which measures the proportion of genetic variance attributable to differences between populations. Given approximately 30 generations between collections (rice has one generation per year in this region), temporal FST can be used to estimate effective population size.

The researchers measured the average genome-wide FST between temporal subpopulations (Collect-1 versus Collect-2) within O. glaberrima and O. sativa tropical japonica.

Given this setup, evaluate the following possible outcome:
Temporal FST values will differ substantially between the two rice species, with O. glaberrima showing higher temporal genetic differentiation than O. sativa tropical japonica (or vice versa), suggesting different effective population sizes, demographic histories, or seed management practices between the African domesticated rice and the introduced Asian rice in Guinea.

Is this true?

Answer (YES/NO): NO